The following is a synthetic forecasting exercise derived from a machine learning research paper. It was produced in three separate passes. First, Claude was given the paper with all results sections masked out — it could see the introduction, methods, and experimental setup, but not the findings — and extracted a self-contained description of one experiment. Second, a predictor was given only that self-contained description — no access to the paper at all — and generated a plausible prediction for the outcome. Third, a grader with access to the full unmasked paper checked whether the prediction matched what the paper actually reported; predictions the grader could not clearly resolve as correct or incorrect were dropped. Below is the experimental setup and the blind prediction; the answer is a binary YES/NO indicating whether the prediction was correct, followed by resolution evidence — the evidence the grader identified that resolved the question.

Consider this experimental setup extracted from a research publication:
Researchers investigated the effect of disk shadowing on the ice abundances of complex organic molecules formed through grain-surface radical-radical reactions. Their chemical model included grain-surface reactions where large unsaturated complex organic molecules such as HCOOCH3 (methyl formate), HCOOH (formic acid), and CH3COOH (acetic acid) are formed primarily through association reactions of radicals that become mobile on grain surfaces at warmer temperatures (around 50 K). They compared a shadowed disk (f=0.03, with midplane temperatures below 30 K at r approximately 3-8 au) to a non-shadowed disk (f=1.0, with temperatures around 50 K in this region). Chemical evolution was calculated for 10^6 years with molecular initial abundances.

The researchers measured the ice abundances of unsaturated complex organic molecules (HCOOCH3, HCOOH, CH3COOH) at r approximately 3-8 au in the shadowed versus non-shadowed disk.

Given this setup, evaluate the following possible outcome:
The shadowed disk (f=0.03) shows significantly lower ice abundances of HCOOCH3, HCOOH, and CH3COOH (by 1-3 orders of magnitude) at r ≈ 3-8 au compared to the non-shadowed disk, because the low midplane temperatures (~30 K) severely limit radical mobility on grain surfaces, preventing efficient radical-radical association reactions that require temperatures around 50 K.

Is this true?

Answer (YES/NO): YES